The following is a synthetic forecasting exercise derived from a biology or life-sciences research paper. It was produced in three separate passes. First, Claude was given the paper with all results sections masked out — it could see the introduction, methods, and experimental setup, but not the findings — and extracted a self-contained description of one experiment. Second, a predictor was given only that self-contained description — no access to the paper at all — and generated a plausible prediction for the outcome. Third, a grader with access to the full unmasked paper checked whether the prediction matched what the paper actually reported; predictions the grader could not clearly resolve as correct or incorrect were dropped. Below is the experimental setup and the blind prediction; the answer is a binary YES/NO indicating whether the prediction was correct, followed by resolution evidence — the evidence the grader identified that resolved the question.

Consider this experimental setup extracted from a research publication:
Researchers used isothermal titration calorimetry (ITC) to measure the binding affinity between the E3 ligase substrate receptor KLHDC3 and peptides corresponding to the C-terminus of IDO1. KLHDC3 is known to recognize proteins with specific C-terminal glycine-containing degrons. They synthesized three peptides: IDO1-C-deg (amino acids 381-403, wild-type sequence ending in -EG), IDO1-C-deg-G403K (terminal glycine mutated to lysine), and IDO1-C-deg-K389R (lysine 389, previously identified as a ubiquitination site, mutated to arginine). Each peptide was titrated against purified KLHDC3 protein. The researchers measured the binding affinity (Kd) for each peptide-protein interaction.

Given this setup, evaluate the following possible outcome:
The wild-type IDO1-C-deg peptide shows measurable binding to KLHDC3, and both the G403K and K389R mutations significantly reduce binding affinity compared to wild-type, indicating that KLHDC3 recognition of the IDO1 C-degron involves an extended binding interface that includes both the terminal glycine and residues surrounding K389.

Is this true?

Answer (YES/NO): NO